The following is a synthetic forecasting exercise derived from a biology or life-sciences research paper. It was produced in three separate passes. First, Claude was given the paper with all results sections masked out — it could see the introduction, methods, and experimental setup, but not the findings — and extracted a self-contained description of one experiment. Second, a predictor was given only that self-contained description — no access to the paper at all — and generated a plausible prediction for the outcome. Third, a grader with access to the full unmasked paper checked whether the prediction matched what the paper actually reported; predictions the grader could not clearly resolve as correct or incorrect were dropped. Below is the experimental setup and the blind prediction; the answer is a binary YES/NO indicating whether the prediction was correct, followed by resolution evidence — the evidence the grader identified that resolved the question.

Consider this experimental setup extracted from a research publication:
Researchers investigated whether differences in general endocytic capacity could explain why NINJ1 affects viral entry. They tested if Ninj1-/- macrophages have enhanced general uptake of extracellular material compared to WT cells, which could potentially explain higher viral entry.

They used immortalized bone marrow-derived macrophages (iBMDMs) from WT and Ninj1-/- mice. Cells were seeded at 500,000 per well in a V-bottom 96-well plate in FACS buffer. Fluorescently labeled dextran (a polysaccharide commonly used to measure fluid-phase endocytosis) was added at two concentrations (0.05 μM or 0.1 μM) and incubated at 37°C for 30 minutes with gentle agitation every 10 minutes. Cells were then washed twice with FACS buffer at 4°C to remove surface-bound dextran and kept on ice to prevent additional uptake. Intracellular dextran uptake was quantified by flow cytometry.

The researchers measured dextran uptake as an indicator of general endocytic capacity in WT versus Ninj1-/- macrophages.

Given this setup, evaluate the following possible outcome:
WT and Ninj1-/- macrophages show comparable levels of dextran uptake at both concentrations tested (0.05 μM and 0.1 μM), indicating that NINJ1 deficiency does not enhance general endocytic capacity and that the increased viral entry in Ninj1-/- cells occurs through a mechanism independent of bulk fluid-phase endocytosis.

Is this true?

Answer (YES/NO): YES